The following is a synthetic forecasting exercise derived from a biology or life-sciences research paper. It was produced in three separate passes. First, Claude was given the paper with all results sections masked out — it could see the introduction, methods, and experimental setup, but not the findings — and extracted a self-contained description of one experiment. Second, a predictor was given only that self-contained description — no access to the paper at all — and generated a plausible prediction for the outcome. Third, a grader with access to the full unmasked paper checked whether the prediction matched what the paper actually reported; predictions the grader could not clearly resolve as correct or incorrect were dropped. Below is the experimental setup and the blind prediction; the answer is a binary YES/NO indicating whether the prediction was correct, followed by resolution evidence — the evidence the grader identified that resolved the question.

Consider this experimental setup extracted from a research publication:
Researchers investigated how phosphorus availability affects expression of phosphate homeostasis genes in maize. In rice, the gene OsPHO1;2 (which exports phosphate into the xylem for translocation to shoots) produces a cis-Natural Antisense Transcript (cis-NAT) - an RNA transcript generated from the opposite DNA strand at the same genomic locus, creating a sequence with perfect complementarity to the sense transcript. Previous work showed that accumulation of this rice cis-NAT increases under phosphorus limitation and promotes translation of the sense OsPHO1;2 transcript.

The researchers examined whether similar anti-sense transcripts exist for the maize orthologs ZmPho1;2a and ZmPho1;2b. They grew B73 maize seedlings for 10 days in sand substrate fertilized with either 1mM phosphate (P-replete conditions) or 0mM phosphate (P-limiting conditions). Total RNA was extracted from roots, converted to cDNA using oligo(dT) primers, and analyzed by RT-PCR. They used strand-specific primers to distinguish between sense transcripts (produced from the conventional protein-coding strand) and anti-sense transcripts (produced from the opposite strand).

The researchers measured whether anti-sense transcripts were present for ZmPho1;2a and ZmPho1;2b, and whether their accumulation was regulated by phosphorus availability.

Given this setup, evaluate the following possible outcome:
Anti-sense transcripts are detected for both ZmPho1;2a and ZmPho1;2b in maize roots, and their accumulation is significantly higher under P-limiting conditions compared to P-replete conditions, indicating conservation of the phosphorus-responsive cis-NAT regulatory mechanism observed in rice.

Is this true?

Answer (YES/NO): NO